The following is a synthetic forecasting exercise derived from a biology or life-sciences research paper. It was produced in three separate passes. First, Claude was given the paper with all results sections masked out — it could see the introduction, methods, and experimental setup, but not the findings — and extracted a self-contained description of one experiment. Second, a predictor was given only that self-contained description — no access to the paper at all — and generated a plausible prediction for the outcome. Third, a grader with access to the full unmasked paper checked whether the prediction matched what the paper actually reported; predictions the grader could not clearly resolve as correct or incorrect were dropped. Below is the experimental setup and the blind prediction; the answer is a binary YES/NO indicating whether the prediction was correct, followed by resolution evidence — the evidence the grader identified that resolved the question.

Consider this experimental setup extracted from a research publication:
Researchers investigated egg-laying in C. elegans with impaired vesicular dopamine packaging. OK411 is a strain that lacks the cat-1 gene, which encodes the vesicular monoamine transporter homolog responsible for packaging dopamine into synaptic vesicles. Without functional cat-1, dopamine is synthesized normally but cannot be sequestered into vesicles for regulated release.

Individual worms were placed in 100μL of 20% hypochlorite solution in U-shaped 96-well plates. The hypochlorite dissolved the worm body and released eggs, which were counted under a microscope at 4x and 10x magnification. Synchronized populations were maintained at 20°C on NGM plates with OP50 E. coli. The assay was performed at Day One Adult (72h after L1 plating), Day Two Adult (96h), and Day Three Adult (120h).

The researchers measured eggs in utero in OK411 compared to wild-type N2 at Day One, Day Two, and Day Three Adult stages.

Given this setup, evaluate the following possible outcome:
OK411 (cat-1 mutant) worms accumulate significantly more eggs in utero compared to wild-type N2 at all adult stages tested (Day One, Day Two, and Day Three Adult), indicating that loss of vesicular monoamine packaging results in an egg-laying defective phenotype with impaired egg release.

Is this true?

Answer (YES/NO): NO